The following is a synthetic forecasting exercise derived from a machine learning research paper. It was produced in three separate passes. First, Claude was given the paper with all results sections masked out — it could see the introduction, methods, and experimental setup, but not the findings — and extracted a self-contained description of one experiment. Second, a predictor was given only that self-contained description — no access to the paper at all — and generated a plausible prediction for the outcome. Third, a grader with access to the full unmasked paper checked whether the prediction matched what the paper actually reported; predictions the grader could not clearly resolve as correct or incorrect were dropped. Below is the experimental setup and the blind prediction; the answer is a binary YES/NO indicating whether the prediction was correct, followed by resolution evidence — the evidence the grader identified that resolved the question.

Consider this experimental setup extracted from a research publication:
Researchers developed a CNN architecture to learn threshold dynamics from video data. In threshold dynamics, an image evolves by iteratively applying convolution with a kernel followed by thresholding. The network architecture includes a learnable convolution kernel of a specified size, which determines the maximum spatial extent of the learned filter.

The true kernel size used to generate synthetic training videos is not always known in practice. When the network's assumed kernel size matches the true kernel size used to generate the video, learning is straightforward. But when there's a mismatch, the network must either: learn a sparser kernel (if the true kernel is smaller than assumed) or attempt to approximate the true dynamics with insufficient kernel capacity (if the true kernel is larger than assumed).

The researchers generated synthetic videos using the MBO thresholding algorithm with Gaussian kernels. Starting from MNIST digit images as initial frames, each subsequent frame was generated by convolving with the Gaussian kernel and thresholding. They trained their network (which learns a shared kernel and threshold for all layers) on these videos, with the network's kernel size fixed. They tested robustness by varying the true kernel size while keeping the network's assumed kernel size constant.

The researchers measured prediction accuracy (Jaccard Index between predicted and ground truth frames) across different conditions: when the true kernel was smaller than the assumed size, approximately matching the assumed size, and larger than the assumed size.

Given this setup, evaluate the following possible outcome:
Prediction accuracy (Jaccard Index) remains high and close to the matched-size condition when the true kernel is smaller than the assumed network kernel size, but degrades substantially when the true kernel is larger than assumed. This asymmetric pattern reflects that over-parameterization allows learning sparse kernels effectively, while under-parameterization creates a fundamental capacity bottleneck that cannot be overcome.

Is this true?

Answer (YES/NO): NO